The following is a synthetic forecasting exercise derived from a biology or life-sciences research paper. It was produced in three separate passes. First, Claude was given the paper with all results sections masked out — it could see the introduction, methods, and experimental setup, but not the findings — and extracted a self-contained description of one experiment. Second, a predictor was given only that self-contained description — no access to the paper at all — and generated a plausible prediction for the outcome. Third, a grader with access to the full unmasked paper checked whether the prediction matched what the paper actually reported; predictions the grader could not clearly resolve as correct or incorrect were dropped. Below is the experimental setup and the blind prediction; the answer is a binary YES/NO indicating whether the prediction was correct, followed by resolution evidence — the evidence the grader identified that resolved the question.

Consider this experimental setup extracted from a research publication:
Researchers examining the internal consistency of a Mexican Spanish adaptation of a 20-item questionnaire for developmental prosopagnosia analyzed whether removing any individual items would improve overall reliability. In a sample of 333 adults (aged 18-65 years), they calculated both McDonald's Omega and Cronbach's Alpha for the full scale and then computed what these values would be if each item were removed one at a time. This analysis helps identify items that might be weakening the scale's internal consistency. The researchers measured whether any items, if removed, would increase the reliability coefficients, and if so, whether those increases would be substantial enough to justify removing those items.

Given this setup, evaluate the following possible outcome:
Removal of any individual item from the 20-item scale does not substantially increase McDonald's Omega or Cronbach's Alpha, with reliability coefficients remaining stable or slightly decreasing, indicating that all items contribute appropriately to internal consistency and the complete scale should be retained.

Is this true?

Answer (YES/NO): NO